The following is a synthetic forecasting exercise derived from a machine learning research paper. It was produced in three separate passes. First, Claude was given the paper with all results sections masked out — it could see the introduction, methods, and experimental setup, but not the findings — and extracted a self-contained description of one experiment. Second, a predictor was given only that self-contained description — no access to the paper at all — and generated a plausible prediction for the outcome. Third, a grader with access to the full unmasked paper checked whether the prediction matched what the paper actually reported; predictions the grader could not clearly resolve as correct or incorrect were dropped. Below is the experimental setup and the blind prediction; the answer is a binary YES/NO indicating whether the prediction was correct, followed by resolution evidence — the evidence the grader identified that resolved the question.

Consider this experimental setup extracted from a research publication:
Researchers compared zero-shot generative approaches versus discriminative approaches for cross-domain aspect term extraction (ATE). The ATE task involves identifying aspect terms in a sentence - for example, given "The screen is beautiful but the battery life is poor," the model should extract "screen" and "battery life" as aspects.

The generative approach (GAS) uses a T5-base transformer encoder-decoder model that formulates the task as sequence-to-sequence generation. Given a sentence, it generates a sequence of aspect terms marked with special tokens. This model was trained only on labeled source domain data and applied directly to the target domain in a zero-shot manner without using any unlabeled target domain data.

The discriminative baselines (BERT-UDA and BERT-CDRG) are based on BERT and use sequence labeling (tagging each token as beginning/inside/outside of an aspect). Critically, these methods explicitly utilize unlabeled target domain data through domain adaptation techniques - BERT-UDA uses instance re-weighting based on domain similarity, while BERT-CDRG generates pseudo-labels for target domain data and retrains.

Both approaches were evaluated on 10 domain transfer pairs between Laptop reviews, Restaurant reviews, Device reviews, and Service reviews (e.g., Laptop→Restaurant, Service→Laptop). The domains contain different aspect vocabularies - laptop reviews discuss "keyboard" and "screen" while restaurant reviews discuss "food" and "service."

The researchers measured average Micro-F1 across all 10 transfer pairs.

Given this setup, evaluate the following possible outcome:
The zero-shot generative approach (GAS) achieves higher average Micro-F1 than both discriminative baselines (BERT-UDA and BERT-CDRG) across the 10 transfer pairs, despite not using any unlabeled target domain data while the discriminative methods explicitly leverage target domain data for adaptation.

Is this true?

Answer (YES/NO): NO